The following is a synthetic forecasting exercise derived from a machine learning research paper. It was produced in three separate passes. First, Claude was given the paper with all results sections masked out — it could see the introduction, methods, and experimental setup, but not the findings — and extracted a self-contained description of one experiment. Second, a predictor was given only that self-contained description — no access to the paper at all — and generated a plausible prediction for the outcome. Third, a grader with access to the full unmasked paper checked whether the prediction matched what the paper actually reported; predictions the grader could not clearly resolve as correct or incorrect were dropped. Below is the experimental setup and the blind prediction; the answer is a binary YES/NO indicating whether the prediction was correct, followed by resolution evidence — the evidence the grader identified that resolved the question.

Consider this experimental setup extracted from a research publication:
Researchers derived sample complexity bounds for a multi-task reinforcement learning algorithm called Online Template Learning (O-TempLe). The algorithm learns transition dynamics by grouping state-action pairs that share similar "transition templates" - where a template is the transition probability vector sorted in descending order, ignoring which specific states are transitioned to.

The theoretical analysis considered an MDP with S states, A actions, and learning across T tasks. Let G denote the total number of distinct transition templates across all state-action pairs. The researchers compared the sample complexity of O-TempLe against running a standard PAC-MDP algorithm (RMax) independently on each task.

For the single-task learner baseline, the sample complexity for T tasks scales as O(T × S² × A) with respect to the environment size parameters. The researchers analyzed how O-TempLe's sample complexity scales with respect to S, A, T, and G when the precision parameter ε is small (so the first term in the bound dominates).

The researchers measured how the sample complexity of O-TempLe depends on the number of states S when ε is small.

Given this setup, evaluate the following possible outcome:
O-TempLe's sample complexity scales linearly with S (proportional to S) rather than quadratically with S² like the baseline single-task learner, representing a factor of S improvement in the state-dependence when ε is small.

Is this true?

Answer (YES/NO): YES